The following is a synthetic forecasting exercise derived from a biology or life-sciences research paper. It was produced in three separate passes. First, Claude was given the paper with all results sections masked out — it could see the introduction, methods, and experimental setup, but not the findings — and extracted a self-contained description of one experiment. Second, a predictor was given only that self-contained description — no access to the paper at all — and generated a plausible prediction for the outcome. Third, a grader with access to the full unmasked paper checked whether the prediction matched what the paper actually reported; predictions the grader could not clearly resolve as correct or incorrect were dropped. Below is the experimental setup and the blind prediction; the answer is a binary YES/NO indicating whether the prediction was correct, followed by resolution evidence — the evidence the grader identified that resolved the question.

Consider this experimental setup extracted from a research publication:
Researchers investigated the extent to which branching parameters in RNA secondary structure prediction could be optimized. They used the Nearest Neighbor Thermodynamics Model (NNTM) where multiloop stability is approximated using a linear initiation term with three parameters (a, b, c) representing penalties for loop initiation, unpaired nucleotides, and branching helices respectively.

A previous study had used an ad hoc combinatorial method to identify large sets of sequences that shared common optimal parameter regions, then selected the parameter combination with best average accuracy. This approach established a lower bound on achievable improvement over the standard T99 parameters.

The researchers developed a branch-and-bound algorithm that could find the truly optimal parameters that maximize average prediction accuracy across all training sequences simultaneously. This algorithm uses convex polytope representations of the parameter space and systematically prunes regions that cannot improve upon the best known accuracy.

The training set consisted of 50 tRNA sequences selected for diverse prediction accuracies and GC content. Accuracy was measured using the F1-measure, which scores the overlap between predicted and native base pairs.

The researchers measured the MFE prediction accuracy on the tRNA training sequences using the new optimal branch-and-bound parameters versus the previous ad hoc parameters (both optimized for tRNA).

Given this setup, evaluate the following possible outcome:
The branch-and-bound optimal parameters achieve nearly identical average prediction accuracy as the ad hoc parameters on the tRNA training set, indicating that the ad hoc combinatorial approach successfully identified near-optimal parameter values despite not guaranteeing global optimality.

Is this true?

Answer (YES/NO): YES